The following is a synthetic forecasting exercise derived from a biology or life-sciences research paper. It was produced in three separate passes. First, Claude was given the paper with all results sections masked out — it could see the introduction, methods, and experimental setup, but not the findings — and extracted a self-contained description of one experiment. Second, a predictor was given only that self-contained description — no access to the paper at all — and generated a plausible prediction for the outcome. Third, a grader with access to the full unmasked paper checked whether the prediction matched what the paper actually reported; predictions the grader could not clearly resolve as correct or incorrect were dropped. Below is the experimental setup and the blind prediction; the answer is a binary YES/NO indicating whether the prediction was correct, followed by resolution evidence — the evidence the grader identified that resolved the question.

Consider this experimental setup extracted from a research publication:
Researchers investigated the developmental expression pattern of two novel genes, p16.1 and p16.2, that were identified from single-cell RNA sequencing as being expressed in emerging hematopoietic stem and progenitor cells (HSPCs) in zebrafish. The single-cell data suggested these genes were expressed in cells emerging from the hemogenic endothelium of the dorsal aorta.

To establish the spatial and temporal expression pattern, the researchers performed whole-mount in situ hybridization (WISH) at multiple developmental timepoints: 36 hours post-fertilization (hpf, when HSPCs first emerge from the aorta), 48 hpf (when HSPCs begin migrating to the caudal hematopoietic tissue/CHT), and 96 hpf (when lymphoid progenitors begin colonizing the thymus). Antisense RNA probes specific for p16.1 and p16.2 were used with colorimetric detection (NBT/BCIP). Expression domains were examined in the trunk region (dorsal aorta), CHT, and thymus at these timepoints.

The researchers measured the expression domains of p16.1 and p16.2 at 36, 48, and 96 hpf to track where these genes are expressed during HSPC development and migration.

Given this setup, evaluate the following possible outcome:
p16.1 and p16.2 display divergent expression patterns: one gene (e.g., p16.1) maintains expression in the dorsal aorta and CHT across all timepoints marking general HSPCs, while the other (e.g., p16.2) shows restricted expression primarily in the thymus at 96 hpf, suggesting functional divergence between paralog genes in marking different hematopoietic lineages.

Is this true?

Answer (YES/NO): NO